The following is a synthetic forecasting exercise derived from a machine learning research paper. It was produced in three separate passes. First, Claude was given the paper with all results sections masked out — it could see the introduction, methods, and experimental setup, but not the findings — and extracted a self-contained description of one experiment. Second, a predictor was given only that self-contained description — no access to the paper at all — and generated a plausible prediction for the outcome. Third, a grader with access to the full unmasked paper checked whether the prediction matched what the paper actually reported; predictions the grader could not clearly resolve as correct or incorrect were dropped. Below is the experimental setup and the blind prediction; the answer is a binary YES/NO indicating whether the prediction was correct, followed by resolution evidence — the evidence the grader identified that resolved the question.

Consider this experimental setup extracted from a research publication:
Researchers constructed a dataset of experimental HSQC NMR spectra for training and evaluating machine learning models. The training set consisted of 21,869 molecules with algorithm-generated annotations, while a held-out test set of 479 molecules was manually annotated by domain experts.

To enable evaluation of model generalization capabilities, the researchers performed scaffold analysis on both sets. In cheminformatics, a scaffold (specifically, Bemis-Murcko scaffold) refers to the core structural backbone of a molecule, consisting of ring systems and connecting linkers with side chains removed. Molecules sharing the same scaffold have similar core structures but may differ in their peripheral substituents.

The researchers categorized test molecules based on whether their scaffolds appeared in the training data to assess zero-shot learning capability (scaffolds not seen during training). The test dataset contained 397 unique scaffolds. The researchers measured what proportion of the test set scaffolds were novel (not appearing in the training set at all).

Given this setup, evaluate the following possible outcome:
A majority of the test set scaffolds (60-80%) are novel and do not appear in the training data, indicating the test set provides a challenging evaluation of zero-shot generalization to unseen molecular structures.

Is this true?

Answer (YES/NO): NO